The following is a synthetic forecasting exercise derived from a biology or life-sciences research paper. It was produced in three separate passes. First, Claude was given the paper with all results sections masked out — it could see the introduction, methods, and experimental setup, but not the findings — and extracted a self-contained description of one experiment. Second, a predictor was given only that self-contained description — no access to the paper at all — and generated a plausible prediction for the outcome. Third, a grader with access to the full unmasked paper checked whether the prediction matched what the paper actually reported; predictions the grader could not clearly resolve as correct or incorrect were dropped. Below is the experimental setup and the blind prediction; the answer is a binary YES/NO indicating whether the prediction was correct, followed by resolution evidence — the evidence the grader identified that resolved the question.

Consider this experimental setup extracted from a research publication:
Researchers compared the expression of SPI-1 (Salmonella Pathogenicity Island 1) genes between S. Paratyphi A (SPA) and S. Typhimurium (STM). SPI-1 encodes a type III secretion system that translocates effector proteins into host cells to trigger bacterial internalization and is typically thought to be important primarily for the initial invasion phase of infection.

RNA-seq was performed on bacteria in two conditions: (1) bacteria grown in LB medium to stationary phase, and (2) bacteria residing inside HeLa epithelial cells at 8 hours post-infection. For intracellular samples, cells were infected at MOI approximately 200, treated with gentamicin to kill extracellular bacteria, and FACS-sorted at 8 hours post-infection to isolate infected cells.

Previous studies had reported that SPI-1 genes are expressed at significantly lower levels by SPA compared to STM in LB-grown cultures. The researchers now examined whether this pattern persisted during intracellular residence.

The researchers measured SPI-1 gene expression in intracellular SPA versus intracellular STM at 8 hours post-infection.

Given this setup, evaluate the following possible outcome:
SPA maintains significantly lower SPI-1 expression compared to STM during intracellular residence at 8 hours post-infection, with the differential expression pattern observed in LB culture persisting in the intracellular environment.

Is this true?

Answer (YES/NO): NO